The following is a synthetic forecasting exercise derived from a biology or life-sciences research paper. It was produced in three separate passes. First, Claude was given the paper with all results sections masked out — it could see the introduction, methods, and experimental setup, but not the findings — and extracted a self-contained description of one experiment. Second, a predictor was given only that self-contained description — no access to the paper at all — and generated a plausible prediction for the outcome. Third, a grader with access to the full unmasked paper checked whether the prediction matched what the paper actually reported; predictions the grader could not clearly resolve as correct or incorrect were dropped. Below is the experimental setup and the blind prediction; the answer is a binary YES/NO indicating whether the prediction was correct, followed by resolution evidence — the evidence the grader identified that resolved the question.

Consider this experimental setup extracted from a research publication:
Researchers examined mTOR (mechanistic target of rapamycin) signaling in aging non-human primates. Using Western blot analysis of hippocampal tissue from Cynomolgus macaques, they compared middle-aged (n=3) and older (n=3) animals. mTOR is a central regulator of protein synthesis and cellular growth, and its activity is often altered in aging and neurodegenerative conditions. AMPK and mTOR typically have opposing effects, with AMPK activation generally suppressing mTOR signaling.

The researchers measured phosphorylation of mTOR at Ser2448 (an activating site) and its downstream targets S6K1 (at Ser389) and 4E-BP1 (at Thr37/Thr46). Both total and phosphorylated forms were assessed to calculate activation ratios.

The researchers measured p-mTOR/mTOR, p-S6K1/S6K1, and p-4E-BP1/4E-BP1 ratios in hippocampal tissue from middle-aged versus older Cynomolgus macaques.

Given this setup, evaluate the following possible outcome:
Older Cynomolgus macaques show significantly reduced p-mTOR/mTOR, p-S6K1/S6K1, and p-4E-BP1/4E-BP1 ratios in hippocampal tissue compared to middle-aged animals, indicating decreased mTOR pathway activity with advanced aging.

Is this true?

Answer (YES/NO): NO